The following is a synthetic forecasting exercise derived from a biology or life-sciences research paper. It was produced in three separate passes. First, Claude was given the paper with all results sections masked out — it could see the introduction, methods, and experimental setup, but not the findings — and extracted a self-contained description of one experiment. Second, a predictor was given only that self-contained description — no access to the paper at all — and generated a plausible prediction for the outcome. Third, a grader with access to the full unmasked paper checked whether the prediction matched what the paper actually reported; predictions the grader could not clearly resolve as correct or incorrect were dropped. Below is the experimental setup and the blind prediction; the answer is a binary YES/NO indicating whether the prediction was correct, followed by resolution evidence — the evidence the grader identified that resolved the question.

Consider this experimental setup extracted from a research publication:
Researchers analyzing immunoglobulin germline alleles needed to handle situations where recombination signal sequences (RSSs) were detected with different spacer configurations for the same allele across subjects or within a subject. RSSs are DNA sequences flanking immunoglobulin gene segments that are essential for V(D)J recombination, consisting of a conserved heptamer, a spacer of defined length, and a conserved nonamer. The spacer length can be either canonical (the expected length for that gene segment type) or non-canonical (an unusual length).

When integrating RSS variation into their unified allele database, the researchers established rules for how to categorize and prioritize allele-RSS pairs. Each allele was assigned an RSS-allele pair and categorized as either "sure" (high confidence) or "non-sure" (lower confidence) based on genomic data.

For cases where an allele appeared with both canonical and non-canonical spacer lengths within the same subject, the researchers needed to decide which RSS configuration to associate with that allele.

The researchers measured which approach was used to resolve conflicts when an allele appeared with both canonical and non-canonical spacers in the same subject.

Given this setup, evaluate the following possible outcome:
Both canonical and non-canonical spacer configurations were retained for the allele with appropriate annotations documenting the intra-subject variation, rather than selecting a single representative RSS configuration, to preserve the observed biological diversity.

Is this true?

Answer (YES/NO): NO